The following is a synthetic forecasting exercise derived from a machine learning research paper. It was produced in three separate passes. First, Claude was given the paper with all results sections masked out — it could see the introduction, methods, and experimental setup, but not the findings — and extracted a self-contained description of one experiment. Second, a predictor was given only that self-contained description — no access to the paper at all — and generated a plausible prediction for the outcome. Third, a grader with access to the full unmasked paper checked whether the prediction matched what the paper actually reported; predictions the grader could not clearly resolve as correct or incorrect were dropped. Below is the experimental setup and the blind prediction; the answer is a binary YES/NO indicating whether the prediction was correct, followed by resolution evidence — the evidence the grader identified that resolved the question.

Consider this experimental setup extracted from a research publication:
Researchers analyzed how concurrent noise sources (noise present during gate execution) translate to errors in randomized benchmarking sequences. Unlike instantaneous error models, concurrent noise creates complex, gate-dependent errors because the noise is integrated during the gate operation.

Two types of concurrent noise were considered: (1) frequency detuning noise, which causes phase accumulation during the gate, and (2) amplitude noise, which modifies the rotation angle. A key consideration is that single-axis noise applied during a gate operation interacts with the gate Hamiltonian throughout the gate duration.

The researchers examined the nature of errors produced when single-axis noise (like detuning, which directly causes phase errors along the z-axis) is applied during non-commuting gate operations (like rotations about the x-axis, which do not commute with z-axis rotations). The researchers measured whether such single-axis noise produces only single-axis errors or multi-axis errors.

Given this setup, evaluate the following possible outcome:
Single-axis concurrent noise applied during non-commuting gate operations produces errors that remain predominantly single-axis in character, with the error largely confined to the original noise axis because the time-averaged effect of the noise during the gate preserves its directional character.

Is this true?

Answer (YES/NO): NO